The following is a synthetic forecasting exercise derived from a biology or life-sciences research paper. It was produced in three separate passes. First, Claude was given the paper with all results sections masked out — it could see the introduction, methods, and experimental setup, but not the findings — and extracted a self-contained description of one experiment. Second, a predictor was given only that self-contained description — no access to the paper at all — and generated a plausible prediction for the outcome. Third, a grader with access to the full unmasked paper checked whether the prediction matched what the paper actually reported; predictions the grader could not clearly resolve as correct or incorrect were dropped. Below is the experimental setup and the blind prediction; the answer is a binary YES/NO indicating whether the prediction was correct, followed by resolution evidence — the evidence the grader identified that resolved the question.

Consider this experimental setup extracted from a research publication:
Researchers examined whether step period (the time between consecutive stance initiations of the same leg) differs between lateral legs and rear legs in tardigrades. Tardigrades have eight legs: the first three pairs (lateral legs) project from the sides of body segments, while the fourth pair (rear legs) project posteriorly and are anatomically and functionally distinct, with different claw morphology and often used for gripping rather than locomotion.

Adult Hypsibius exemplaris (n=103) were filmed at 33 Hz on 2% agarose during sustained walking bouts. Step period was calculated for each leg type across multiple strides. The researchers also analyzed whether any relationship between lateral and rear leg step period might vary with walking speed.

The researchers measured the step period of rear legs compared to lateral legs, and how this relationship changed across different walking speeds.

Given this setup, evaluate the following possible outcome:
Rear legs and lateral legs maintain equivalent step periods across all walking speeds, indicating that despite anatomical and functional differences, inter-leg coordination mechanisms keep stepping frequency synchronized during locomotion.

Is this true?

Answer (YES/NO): NO